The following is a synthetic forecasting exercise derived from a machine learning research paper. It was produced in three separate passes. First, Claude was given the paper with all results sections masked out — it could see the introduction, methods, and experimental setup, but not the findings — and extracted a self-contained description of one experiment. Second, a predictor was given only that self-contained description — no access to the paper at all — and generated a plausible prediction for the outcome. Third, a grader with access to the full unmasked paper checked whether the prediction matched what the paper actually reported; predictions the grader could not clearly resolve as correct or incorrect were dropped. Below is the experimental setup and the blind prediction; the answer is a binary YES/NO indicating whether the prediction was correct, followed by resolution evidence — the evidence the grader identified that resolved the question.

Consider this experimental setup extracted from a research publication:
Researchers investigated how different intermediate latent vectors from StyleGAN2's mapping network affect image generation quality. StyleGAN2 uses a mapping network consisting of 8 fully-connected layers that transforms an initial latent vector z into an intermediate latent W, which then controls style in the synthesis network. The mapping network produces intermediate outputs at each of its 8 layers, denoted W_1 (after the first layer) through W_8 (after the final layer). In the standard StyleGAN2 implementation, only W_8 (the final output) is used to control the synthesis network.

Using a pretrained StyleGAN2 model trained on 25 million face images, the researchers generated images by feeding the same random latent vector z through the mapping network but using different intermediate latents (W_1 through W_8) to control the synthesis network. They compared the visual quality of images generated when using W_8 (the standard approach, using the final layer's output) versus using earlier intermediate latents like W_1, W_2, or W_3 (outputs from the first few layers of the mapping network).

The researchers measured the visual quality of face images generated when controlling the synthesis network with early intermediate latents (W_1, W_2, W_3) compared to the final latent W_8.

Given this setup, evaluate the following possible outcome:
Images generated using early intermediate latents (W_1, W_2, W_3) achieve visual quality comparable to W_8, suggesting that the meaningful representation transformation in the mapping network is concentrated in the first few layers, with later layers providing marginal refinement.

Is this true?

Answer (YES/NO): NO